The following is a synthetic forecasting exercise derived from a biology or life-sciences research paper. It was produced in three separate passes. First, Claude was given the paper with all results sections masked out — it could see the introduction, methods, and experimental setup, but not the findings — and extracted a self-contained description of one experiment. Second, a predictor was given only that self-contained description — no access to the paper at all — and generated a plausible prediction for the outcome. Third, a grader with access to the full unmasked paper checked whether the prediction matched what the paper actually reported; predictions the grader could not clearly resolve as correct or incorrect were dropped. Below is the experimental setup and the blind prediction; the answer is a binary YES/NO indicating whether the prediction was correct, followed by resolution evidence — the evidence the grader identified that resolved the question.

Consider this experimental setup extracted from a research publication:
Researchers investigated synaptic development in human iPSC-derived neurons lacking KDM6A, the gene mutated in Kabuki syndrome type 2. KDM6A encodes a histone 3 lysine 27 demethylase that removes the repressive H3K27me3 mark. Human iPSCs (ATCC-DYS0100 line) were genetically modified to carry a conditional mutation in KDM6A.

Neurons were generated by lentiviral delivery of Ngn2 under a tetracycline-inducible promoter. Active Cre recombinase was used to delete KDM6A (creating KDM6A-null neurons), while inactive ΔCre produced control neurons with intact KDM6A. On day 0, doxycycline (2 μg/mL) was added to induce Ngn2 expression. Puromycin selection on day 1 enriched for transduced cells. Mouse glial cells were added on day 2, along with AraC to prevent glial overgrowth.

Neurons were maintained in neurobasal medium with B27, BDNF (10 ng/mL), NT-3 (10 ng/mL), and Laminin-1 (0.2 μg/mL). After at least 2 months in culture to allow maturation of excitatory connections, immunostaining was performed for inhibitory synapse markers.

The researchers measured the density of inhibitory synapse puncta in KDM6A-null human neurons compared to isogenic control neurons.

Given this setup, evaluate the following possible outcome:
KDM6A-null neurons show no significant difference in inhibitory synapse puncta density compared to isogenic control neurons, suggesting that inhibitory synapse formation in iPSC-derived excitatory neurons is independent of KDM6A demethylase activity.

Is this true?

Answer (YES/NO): NO